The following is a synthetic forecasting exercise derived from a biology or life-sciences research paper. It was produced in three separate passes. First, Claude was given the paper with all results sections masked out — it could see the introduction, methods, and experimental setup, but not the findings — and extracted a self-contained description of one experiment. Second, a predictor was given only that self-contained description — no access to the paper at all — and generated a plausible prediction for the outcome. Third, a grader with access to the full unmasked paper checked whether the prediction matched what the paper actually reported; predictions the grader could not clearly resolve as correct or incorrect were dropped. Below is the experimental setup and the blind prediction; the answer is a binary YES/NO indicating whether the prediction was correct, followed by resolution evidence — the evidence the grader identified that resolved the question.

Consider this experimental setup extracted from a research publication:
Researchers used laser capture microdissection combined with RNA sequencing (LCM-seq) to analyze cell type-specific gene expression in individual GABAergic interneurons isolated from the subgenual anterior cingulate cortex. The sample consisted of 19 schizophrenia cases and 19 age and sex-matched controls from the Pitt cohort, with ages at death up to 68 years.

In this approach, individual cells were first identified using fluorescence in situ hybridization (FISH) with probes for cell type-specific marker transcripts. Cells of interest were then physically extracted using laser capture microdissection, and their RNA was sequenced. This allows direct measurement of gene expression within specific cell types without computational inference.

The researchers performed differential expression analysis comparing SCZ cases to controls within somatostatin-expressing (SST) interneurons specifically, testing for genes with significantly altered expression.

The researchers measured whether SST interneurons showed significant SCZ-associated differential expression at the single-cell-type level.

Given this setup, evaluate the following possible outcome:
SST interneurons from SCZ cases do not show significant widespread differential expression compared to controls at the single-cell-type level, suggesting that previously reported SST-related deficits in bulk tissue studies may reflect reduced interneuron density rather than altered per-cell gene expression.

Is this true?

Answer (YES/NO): YES